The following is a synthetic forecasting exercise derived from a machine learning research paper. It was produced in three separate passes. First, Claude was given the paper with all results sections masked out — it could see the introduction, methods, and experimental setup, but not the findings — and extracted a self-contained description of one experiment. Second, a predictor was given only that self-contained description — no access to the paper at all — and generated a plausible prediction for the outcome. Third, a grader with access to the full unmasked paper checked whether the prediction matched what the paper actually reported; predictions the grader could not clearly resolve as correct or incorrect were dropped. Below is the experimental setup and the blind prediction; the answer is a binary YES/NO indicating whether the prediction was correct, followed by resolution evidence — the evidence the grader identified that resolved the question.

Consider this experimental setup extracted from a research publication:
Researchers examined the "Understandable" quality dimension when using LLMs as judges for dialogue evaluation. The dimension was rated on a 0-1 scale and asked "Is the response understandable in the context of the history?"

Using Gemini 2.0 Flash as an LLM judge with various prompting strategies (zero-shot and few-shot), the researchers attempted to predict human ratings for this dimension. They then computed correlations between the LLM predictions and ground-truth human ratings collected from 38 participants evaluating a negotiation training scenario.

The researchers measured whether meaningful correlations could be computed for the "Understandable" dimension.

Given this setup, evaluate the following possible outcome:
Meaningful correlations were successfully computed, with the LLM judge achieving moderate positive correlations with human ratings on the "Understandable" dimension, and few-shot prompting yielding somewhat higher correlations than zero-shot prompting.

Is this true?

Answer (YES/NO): NO